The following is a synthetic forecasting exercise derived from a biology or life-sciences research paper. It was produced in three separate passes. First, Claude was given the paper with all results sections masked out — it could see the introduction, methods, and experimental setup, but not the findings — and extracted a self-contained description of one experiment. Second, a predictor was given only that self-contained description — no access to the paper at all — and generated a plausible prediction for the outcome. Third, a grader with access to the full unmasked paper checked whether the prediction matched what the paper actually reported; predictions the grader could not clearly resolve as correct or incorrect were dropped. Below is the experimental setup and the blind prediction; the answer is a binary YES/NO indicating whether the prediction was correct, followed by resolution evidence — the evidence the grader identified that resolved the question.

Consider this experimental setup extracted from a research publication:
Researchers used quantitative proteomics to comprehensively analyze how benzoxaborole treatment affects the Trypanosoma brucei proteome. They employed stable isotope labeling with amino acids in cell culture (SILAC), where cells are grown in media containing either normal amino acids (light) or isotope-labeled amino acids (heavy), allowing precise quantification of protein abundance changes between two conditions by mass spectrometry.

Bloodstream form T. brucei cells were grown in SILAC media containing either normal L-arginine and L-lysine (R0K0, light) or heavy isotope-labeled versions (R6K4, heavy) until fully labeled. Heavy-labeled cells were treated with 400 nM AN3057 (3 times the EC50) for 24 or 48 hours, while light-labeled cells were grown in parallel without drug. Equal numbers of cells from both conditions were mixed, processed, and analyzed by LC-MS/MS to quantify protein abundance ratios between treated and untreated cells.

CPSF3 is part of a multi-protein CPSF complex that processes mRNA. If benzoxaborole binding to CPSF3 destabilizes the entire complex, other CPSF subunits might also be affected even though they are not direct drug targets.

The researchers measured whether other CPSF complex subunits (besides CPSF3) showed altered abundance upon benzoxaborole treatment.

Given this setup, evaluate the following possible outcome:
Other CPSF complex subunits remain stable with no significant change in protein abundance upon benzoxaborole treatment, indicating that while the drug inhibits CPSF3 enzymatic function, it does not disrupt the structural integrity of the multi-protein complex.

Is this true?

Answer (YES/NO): NO